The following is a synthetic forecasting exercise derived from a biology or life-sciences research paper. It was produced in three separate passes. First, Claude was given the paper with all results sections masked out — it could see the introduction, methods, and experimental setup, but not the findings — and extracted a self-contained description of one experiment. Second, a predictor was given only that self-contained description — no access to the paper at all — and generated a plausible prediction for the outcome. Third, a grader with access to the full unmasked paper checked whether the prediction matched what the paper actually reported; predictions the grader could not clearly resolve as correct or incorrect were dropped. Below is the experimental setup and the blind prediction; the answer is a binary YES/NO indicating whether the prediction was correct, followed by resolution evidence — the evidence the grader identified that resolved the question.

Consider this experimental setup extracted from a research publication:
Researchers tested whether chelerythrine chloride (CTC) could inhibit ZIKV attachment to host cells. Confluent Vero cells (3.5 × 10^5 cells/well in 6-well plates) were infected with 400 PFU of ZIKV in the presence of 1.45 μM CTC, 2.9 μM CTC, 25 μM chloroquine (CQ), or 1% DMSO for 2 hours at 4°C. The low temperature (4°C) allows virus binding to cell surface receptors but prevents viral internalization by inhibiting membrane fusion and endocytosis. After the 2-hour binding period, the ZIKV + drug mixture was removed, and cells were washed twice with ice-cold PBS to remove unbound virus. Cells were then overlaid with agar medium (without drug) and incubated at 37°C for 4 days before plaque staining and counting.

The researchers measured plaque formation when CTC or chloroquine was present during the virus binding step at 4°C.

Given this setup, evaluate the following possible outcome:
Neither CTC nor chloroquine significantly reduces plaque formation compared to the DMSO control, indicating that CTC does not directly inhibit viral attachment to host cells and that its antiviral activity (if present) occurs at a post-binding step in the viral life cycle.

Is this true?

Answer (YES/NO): NO